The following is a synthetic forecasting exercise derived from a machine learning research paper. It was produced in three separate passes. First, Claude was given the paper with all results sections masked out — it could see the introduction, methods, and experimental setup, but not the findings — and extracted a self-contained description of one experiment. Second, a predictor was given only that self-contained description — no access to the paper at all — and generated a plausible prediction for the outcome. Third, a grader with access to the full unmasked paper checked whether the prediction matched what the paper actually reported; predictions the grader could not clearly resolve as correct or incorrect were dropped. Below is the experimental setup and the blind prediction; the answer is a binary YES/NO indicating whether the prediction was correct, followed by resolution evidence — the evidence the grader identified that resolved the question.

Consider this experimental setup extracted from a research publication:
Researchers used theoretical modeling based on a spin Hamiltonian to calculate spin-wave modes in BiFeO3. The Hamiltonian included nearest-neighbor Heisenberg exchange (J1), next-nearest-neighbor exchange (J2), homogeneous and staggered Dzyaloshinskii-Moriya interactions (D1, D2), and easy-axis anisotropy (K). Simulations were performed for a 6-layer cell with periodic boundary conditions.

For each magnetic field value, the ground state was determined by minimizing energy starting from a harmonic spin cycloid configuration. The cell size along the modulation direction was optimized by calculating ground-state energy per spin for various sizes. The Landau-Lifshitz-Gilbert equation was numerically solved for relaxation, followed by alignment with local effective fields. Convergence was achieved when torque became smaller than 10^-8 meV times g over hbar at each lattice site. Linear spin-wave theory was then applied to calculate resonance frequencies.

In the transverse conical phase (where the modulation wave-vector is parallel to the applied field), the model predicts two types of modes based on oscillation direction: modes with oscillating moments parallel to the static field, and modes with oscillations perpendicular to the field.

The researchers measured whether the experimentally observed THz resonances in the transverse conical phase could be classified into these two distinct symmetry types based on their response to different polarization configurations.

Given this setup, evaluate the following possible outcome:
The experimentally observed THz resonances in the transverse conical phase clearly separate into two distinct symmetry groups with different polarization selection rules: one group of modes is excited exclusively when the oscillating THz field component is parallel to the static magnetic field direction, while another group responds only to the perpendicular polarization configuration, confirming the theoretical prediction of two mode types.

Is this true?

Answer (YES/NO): NO